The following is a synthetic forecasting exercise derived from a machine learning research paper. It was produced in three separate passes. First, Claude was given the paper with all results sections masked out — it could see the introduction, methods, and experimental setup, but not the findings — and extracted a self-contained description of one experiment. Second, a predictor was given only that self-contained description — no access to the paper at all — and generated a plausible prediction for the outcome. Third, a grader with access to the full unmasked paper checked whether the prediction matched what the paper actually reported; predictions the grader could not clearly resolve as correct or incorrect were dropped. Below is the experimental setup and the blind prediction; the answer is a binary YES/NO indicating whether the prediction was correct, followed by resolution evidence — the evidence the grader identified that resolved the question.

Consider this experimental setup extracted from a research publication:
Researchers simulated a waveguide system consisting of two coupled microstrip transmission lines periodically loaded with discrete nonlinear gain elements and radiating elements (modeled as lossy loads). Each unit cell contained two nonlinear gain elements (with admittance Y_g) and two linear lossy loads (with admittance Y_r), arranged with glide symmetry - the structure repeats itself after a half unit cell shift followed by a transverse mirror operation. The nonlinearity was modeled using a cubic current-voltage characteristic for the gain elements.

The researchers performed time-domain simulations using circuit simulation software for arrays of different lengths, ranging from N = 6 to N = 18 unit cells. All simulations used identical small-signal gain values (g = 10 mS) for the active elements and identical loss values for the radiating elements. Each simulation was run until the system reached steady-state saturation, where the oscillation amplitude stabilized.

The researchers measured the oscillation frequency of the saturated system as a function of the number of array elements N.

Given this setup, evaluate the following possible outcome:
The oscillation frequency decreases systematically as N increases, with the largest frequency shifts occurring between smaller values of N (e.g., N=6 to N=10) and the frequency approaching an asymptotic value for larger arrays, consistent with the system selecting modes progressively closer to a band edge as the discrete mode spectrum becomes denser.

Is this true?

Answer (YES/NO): NO